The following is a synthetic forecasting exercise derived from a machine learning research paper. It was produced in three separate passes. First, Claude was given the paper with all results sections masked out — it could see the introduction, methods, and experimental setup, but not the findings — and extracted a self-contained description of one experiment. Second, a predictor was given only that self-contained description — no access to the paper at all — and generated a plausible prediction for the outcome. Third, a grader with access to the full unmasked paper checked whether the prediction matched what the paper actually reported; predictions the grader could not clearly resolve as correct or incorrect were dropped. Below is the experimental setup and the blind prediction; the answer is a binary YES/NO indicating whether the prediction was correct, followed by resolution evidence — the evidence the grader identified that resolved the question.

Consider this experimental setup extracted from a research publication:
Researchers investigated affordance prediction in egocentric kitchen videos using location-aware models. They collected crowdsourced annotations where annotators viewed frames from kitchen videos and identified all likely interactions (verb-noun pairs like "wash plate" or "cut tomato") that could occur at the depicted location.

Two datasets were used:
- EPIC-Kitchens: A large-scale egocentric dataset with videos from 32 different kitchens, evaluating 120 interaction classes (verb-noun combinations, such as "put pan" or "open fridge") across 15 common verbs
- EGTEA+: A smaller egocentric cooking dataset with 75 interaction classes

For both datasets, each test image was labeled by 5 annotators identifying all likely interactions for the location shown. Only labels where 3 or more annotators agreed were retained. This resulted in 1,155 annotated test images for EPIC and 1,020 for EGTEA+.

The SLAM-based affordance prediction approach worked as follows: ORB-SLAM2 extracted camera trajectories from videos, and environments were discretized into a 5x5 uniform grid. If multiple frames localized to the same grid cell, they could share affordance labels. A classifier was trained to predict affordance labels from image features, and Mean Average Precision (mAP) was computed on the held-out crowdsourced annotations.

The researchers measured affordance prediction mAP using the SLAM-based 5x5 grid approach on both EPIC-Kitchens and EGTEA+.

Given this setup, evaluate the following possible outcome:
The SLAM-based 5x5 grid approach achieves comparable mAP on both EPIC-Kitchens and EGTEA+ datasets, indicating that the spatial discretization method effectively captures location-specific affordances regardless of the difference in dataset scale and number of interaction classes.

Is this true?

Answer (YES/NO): NO